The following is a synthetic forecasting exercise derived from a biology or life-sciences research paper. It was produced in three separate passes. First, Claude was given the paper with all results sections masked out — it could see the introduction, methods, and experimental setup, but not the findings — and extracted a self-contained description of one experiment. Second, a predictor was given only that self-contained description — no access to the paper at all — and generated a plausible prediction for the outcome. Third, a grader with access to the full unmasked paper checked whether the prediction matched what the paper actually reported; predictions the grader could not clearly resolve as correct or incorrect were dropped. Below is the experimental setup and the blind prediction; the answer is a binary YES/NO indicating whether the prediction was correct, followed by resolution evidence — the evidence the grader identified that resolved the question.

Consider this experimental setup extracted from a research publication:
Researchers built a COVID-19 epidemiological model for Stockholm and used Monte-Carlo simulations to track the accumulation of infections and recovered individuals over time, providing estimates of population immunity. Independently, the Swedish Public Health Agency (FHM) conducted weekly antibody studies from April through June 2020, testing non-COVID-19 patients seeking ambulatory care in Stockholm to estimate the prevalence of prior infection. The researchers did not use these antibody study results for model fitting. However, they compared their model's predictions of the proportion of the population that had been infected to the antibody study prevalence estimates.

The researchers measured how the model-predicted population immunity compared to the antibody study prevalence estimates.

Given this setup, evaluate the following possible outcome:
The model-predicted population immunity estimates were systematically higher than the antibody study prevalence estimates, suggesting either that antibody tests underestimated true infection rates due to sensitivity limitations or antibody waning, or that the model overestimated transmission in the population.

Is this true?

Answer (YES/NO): YES